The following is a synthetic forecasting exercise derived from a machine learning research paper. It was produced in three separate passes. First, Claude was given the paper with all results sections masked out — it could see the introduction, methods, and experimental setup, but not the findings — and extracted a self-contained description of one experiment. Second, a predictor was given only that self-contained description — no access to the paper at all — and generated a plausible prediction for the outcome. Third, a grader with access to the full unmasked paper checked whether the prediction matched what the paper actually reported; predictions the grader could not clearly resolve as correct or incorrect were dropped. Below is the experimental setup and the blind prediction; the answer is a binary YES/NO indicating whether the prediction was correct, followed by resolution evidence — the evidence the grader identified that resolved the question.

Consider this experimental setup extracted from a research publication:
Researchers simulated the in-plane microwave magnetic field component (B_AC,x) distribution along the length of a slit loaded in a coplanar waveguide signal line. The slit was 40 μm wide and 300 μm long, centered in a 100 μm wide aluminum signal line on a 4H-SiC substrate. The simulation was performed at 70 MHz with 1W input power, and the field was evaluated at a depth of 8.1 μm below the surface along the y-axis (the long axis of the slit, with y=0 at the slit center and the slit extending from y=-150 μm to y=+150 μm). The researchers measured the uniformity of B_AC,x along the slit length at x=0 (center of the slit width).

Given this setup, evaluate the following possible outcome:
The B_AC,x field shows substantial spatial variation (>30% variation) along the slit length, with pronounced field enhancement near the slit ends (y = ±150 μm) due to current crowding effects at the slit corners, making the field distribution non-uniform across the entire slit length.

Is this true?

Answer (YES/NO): NO